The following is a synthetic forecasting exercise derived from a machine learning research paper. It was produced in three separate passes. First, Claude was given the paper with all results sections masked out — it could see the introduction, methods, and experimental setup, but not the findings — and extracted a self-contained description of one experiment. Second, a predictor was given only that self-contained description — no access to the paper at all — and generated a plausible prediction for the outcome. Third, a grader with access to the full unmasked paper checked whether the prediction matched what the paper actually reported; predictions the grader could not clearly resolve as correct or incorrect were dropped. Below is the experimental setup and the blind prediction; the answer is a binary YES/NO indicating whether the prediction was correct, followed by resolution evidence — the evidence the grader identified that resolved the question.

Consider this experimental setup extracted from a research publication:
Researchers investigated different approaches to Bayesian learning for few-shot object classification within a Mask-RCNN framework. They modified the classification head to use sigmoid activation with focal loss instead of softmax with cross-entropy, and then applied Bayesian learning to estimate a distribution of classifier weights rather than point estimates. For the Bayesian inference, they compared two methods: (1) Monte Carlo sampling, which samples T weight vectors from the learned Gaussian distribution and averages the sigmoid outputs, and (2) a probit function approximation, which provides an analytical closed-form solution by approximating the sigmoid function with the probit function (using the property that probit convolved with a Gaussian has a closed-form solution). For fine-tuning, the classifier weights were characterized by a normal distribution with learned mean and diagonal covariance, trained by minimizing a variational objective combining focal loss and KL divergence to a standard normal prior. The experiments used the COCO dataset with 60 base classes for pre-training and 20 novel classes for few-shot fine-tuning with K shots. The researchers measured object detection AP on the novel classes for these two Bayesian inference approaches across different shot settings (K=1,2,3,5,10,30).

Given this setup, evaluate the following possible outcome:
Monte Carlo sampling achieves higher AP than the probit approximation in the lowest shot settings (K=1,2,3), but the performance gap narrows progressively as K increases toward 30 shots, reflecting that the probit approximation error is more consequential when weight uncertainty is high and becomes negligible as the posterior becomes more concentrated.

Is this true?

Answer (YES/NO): NO